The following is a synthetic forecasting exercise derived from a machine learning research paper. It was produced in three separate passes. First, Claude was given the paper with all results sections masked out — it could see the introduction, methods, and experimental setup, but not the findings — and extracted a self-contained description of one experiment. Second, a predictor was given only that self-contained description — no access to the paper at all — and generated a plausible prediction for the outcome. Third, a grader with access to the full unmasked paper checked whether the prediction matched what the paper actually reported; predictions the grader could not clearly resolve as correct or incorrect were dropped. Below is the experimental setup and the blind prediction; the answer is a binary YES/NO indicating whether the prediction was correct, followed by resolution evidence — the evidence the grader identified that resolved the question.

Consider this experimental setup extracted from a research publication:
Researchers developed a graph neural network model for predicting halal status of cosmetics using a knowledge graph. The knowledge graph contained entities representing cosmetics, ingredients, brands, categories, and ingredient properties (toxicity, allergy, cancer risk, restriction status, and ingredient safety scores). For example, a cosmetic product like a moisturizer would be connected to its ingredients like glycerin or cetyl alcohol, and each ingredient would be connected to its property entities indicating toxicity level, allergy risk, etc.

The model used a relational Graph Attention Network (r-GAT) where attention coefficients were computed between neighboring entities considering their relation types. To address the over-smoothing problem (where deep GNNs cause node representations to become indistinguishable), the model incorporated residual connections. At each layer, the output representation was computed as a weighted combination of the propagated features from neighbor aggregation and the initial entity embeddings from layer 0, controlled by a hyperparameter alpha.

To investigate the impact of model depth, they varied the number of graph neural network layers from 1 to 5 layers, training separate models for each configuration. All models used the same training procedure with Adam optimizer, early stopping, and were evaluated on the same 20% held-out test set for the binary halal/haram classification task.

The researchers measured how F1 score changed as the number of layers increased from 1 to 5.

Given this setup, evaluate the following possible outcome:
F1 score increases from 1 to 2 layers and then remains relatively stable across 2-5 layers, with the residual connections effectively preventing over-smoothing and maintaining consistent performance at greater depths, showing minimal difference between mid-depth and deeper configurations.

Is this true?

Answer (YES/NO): NO